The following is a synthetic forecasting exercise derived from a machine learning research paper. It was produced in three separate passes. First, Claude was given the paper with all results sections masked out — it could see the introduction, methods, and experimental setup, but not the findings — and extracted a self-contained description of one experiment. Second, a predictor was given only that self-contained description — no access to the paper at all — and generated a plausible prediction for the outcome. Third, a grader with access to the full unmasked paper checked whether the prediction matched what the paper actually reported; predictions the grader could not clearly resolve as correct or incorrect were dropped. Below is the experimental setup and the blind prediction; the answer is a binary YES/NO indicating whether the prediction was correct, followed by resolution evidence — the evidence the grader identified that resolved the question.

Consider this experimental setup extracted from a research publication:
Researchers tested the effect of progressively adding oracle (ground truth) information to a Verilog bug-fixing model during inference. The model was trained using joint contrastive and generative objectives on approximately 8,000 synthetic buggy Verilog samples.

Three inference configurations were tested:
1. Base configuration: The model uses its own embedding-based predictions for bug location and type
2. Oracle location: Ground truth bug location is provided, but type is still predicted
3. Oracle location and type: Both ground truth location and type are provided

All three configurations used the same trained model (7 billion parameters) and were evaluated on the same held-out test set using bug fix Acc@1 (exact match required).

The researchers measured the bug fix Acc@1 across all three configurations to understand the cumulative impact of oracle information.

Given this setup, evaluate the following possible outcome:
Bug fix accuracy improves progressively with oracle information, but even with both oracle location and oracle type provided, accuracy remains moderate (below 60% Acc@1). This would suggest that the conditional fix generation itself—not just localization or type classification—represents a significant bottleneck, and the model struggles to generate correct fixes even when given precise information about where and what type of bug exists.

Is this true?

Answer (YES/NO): NO